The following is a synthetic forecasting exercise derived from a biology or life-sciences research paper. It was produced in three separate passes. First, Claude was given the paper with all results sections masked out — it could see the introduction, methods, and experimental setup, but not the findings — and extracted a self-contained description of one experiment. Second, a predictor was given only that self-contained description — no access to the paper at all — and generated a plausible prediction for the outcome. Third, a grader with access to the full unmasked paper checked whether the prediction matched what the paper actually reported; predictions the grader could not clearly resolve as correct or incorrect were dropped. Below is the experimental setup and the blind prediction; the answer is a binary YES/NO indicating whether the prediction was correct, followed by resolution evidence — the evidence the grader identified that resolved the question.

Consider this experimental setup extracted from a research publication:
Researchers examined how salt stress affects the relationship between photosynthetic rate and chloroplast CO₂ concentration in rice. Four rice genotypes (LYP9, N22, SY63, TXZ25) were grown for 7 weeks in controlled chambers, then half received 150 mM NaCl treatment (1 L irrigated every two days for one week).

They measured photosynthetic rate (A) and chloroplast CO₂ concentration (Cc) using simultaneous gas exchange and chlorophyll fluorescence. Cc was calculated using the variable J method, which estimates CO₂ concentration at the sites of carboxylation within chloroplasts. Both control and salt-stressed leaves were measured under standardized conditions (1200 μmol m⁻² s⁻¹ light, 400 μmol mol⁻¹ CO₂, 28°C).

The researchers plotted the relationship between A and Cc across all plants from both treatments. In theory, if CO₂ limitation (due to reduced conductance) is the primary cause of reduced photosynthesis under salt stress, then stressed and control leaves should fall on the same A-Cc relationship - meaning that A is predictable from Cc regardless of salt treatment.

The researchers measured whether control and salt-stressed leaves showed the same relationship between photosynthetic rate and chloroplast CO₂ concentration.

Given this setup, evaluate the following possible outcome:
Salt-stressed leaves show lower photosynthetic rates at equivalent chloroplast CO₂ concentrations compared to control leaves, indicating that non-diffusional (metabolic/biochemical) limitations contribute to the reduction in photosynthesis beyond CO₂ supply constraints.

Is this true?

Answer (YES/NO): NO